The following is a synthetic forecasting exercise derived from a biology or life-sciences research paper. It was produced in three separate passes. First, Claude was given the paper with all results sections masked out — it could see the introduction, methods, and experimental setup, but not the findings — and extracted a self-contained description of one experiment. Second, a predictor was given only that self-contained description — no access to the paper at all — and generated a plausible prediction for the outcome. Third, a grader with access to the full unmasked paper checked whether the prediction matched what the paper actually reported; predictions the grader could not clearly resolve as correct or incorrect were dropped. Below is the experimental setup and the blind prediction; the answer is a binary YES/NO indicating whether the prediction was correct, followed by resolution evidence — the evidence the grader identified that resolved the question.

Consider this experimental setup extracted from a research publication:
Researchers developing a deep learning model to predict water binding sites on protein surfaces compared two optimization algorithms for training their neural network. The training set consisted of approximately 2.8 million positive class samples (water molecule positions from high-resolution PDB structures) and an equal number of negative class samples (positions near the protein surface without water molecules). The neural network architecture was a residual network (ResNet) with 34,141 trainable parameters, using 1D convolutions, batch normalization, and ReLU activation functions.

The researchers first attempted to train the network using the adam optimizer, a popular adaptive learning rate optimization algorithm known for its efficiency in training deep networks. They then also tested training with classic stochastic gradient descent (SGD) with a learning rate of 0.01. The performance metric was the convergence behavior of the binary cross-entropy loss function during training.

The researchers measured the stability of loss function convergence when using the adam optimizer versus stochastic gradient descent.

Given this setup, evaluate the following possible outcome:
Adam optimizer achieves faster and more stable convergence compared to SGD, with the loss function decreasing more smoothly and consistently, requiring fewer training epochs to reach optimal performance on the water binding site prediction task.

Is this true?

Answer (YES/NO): NO